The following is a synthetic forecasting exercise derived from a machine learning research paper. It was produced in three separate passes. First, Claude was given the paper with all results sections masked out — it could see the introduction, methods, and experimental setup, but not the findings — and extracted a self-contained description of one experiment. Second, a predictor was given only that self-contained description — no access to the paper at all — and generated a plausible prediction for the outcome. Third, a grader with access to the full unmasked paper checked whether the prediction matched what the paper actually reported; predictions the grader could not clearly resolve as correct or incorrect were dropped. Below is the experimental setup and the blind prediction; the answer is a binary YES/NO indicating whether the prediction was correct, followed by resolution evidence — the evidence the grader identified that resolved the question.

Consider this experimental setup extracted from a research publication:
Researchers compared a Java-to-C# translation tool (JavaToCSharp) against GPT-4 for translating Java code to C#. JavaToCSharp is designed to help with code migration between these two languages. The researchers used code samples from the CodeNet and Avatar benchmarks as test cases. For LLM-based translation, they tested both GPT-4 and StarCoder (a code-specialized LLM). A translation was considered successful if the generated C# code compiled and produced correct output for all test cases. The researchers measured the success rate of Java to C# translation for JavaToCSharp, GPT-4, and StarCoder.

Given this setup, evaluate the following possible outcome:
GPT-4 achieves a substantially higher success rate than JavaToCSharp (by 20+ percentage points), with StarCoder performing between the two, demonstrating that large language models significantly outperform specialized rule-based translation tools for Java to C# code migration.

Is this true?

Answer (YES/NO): YES